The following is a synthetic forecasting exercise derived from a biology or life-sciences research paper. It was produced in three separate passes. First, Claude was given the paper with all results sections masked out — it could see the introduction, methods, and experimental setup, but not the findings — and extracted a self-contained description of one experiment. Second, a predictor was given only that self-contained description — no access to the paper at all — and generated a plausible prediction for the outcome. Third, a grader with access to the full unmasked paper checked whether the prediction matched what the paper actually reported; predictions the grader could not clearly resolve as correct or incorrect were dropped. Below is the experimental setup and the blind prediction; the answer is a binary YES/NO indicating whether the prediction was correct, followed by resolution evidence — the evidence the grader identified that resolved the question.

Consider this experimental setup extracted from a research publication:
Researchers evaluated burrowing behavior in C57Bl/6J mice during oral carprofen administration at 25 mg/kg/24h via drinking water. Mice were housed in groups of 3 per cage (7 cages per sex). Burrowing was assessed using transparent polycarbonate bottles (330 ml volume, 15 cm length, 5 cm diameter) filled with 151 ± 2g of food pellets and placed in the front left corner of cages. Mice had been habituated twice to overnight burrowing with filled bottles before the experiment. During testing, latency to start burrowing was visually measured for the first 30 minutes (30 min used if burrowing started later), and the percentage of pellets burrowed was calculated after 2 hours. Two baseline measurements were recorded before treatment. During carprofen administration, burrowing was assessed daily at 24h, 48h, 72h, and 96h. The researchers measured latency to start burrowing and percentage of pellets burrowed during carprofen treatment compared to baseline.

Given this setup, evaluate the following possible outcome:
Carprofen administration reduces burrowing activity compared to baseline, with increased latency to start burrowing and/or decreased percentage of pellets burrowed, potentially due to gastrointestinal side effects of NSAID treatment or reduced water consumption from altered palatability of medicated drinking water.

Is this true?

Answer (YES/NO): NO